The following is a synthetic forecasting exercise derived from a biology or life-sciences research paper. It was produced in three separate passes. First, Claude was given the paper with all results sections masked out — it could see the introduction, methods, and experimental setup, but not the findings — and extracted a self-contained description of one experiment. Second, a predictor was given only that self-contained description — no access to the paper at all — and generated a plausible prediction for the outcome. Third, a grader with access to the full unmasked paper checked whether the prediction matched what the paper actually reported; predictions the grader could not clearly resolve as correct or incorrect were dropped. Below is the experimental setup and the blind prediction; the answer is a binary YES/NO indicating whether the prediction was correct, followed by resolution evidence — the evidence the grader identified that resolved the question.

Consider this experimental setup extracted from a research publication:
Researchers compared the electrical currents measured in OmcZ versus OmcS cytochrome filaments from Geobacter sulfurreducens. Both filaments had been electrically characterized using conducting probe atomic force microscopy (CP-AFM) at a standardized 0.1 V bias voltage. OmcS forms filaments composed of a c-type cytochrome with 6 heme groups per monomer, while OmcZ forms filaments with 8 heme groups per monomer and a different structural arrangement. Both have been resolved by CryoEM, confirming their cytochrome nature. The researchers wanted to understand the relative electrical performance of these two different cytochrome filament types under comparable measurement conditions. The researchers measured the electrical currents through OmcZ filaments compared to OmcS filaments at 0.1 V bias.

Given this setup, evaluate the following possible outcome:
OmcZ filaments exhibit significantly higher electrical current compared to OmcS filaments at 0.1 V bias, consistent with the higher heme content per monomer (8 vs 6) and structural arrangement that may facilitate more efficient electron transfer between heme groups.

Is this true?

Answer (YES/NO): NO